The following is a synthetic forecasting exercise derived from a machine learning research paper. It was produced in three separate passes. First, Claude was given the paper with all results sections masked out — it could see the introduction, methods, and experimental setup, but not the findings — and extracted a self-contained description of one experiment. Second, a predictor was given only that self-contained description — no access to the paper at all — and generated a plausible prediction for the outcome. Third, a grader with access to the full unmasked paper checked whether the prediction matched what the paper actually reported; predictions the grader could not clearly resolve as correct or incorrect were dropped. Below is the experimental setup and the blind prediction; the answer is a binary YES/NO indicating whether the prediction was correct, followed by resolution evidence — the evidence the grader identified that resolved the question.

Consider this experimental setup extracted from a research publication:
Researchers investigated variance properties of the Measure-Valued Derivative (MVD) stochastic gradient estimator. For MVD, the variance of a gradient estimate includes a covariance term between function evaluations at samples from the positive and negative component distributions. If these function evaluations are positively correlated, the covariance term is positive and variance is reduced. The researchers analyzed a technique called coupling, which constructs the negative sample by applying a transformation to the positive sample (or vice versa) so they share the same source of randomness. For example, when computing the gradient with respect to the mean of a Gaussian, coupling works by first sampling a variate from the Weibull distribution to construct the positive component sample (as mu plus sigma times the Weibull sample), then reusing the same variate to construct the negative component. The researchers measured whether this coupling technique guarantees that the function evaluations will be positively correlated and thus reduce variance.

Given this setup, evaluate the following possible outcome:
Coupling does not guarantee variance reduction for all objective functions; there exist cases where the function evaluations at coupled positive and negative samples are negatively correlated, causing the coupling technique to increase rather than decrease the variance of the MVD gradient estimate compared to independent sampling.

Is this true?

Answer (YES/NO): NO